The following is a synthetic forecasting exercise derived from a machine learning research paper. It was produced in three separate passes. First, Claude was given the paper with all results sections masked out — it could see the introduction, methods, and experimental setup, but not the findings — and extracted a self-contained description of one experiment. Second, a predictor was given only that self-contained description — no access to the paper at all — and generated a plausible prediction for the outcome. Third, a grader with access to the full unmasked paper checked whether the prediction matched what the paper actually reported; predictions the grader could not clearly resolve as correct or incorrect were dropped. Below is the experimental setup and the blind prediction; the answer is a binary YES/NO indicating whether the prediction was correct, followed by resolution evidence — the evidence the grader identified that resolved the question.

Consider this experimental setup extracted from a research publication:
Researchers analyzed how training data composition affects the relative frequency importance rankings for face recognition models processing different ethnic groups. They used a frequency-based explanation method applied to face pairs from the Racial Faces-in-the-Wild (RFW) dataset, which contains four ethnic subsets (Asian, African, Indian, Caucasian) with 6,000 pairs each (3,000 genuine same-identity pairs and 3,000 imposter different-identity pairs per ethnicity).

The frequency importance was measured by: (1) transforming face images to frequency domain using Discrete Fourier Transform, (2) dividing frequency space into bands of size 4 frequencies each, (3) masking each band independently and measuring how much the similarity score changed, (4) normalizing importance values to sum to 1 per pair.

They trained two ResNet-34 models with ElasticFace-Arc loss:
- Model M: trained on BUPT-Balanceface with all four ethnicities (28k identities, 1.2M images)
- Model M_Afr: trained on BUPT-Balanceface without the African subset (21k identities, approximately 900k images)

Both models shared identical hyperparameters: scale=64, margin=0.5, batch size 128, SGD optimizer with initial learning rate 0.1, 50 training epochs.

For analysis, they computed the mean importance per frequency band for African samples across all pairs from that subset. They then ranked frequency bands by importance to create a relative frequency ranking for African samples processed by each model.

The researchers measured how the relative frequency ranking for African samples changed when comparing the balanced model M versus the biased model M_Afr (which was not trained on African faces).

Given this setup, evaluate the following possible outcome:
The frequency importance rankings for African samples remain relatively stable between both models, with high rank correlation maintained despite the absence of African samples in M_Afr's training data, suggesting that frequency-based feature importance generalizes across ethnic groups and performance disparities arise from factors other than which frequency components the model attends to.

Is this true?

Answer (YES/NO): NO